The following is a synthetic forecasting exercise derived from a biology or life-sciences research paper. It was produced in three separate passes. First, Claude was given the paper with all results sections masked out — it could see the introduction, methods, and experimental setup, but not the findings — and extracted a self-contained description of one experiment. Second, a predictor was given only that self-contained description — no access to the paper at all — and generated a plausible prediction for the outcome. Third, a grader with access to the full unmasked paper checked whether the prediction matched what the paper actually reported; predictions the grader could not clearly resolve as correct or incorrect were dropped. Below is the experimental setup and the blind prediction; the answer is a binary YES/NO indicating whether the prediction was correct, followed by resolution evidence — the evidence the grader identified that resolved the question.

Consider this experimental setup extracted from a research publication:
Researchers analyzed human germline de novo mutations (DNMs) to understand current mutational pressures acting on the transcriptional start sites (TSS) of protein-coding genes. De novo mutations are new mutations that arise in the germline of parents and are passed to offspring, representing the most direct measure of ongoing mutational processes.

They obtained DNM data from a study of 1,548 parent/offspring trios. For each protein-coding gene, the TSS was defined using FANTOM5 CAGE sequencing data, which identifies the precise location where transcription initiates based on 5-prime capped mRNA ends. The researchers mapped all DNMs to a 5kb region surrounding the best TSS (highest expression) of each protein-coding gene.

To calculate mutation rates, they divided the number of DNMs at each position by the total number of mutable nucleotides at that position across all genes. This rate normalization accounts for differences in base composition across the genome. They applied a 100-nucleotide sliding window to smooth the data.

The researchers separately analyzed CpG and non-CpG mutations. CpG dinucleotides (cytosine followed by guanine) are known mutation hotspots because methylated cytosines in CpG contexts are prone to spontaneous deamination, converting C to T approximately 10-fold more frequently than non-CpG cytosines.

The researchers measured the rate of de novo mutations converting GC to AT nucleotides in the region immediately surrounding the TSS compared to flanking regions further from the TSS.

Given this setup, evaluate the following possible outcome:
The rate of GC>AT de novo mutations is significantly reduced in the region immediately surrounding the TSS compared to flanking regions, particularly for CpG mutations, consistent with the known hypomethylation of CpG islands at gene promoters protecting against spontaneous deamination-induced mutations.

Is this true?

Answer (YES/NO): YES